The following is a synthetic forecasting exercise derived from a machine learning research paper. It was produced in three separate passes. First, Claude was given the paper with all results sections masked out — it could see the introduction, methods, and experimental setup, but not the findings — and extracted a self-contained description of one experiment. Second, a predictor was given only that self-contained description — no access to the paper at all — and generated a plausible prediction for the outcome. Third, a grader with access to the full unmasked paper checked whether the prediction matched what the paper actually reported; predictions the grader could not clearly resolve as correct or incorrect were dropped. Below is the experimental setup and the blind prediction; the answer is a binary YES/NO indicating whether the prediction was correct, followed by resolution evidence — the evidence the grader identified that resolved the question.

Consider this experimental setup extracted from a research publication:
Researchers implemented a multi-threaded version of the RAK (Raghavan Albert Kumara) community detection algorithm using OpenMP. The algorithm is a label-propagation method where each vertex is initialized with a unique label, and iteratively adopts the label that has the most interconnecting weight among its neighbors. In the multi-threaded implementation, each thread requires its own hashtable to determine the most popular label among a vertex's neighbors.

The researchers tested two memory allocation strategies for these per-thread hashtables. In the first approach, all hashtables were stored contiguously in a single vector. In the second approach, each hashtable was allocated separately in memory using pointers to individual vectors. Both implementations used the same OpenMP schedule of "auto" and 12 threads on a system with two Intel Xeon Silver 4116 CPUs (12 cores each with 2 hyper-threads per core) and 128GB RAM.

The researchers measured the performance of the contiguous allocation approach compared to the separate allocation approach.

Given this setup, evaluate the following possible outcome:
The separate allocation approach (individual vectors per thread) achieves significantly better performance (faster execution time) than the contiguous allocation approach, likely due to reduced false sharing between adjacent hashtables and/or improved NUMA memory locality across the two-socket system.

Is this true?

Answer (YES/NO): YES